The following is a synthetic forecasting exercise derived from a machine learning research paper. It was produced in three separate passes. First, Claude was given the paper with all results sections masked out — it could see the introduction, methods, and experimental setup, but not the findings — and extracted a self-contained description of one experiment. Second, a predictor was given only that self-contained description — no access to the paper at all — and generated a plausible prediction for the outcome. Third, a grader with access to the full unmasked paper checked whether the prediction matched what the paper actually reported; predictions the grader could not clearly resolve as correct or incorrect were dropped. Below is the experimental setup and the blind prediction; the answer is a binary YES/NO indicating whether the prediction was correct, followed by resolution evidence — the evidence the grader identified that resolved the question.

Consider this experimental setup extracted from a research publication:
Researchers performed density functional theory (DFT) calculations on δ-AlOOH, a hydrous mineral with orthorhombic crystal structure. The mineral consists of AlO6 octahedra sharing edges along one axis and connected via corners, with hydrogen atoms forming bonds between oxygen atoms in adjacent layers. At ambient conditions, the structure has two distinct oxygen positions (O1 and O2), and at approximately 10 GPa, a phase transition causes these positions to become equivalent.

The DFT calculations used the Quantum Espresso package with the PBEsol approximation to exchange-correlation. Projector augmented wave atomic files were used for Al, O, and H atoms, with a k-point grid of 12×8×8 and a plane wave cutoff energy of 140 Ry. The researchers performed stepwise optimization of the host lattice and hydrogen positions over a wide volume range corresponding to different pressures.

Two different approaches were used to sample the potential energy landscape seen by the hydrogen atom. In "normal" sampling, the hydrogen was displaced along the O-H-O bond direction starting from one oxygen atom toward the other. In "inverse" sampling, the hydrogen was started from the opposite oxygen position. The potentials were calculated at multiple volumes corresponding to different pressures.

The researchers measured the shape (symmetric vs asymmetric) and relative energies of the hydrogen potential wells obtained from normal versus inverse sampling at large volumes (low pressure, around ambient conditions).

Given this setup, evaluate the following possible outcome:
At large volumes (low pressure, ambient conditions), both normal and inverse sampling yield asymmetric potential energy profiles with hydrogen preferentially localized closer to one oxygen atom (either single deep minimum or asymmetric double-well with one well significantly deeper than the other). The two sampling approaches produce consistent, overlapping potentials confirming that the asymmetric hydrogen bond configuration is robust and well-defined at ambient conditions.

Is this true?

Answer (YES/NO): NO